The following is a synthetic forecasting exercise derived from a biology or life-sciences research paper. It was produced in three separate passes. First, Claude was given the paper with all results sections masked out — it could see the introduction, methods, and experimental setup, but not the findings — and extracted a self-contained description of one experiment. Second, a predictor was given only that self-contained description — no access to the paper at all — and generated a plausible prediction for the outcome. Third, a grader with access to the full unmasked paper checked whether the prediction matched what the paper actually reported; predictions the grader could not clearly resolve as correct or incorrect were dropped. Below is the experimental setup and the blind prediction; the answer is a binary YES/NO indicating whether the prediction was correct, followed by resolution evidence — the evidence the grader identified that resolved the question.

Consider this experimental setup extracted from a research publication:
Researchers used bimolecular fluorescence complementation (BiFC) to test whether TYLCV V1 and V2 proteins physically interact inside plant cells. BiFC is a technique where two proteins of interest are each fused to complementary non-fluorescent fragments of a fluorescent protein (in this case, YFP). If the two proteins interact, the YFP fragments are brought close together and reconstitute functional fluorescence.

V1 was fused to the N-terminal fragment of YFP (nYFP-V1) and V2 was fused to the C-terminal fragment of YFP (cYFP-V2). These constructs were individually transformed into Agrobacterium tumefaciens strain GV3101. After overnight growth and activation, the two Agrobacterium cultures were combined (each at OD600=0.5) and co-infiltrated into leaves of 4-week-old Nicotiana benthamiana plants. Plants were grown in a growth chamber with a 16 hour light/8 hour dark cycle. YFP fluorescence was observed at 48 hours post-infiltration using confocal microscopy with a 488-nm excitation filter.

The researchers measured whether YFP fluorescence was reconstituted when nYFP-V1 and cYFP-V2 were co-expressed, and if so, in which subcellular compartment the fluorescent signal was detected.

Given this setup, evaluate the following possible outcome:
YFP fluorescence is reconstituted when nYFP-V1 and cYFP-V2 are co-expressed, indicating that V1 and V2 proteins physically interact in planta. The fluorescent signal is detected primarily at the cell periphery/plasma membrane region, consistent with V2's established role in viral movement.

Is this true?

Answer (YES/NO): NO